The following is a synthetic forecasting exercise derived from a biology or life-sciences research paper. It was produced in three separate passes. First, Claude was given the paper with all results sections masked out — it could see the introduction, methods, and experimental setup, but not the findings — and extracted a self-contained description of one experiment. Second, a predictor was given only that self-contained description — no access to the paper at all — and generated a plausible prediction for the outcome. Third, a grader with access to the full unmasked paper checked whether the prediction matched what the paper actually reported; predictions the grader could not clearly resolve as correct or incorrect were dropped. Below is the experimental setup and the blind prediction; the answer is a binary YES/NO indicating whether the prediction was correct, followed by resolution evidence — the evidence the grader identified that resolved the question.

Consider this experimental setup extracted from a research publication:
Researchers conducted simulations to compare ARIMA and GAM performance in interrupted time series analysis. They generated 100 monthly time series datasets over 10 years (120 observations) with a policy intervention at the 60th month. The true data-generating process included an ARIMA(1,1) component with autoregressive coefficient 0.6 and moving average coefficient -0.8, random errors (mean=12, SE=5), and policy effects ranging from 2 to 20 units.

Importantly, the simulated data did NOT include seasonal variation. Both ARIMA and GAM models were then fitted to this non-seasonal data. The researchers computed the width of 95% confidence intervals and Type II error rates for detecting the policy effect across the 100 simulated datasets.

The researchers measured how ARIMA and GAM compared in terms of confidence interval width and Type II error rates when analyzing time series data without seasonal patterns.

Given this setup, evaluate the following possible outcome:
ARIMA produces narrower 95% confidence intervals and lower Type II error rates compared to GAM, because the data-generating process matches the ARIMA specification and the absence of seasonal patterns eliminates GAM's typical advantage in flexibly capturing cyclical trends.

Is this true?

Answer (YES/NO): YES